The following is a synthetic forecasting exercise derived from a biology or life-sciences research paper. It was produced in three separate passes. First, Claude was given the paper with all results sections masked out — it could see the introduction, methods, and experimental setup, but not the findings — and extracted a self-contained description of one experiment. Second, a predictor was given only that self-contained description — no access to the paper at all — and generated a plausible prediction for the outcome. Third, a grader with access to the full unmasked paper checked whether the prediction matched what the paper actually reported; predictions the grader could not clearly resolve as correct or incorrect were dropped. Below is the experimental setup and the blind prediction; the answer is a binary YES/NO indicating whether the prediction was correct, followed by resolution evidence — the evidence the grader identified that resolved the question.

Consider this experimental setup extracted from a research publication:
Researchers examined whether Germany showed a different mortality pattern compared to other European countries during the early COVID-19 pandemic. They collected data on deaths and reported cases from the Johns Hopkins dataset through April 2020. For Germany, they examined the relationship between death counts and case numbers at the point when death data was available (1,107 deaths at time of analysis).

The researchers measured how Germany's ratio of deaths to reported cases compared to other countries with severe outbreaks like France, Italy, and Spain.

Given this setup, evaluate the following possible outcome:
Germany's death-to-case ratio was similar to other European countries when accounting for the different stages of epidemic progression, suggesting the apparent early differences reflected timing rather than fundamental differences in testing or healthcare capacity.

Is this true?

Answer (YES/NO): NO